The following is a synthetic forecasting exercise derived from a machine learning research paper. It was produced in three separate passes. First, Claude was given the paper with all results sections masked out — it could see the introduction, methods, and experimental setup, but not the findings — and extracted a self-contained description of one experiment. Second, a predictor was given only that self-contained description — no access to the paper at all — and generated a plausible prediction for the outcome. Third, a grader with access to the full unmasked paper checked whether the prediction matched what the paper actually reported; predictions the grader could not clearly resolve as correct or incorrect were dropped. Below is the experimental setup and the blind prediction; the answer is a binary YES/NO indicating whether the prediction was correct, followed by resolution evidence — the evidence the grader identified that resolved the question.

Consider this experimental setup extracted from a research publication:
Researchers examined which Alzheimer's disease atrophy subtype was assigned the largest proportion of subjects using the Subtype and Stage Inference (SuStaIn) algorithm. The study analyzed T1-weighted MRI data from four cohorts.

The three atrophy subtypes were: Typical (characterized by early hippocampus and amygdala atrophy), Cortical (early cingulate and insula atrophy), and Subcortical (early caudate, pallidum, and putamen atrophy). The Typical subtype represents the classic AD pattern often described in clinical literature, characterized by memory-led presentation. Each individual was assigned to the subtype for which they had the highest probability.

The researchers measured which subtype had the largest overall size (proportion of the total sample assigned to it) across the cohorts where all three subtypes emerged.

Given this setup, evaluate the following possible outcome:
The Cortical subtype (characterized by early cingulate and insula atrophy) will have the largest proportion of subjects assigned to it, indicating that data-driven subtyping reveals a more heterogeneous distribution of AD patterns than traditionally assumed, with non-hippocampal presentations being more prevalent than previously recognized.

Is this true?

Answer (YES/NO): NO